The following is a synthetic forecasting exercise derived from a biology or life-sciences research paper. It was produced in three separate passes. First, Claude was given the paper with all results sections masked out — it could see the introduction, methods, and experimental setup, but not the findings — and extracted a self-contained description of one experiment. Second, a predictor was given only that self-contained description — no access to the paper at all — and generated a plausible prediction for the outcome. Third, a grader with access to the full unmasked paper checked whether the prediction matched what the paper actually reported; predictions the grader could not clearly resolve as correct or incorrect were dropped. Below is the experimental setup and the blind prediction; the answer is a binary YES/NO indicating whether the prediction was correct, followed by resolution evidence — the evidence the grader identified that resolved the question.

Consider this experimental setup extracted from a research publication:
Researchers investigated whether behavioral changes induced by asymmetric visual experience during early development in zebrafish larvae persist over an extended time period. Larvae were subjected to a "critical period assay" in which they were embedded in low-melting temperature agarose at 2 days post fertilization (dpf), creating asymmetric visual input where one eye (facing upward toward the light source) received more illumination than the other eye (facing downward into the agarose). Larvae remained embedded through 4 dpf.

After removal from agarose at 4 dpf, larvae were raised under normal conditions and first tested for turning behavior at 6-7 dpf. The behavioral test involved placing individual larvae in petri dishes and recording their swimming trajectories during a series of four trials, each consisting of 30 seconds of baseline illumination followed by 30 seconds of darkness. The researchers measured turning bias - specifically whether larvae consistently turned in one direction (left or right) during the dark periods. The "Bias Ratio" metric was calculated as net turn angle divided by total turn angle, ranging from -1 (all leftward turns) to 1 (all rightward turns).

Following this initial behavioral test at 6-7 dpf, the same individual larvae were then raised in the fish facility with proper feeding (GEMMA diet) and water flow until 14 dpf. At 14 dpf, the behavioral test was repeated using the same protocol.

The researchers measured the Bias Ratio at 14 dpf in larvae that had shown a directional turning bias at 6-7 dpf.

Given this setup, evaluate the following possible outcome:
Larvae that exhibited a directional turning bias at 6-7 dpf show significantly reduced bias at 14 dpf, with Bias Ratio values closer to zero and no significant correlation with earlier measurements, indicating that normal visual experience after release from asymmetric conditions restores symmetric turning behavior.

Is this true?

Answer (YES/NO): NO